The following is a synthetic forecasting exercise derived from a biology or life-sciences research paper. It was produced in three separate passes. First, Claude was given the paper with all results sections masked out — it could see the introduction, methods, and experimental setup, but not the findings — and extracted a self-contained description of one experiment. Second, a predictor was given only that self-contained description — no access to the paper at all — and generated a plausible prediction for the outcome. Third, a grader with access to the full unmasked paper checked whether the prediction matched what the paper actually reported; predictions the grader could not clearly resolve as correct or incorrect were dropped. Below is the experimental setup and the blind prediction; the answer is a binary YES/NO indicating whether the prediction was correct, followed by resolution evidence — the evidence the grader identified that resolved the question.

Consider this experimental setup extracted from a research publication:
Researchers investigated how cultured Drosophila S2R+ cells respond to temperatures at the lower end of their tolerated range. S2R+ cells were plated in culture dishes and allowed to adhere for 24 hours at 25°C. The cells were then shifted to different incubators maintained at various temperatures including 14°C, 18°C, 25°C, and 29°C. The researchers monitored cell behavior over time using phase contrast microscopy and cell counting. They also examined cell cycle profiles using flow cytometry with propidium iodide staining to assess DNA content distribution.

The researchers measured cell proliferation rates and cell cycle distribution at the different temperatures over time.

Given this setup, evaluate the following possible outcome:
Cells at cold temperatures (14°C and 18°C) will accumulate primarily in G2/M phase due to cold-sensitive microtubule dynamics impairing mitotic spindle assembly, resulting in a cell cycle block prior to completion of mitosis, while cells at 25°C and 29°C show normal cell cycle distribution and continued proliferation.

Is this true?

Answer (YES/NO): NO